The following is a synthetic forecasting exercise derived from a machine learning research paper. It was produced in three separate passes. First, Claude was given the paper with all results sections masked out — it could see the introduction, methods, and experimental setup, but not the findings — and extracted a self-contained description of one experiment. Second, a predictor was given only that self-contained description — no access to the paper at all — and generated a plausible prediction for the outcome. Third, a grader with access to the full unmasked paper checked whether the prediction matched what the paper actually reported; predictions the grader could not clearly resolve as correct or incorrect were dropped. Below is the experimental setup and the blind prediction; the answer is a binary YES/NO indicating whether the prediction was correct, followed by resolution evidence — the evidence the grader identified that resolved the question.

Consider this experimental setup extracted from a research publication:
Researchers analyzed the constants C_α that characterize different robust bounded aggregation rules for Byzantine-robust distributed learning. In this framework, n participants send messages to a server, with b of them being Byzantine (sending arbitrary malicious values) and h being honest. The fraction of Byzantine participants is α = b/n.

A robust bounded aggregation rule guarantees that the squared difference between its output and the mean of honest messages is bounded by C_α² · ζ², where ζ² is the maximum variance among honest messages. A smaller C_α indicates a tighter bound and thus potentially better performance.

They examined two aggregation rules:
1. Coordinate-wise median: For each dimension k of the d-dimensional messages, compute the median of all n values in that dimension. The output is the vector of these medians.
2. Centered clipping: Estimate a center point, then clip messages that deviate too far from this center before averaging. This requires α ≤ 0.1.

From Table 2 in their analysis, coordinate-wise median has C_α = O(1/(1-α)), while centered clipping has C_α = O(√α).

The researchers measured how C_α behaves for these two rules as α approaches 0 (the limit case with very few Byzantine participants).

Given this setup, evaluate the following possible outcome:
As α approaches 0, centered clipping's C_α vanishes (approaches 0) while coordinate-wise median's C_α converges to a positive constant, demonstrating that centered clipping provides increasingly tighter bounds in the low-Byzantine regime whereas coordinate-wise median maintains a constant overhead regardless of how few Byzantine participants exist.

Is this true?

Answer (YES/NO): YES